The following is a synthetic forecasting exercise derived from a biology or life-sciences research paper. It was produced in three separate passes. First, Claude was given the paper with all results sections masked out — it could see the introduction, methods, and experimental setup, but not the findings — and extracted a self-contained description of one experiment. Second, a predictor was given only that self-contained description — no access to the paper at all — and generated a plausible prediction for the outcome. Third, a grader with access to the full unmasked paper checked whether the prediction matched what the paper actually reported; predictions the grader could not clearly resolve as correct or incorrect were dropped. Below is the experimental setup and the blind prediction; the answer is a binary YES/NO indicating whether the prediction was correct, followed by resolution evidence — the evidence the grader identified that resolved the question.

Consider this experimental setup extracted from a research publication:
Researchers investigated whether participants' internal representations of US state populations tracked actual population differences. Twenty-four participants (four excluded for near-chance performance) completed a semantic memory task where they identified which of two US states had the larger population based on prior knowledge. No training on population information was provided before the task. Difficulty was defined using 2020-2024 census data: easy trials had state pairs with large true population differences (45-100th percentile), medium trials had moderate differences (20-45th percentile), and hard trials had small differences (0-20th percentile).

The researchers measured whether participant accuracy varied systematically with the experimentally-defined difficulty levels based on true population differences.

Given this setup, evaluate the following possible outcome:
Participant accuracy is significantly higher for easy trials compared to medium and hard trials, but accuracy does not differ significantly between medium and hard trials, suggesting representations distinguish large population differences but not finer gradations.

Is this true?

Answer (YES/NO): NO